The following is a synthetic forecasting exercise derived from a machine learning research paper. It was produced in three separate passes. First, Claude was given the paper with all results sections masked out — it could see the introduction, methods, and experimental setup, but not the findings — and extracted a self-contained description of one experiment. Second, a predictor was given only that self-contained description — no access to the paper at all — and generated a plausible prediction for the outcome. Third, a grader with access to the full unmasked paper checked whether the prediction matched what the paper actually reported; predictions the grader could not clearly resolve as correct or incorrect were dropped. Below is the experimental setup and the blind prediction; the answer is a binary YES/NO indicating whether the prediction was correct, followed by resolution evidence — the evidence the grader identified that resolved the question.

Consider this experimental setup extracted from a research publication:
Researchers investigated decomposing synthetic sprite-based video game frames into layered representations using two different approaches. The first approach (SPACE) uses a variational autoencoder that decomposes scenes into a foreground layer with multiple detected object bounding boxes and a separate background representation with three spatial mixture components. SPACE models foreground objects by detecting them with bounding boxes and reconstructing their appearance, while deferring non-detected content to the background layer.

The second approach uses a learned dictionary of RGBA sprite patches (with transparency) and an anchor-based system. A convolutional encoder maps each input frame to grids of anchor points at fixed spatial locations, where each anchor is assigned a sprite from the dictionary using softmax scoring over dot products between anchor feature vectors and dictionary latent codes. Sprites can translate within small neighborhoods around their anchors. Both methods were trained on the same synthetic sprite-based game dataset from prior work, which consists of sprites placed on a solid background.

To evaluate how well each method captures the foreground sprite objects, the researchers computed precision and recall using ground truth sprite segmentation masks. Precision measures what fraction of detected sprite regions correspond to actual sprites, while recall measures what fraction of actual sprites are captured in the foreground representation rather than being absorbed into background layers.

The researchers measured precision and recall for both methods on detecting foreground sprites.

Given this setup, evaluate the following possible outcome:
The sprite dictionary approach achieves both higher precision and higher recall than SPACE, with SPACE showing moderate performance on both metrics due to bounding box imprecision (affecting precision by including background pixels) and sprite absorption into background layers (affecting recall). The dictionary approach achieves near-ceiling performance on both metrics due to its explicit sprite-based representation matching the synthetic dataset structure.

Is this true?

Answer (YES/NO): NO